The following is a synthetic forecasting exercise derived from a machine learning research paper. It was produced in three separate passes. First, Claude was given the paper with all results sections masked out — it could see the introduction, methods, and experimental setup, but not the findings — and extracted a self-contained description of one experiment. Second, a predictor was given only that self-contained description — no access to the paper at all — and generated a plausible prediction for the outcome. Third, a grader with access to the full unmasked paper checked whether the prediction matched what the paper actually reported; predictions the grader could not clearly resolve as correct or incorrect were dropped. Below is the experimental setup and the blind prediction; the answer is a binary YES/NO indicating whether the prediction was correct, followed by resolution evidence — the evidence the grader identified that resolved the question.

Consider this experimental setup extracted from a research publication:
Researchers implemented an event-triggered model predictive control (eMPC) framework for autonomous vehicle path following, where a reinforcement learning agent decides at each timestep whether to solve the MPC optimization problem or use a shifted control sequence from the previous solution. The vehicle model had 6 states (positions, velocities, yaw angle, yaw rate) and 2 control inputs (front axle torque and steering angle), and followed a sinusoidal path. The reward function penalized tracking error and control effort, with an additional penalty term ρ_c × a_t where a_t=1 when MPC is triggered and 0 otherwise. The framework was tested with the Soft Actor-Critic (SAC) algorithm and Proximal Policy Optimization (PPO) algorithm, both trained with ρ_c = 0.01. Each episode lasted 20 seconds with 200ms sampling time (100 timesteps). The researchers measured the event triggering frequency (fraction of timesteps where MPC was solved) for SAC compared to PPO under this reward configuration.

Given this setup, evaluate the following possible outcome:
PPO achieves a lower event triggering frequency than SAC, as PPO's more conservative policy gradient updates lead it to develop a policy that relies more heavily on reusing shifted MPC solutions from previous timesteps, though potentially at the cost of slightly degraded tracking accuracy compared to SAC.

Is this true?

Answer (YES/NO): YES